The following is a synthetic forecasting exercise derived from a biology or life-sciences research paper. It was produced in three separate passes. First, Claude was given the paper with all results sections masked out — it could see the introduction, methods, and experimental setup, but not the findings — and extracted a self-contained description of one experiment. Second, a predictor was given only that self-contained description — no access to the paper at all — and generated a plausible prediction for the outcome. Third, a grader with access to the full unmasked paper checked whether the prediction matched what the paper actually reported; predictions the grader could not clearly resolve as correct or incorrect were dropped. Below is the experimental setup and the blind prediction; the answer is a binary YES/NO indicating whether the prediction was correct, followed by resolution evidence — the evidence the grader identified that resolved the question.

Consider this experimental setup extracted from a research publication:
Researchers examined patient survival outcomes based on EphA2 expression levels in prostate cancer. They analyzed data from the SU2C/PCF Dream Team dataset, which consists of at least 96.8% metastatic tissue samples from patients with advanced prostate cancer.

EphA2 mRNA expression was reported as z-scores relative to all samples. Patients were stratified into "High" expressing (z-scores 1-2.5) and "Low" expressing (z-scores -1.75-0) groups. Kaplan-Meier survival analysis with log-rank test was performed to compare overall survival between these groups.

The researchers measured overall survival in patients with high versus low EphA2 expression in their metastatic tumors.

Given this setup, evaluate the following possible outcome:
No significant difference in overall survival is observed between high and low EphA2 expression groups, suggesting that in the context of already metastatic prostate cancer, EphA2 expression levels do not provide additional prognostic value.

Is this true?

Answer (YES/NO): NO